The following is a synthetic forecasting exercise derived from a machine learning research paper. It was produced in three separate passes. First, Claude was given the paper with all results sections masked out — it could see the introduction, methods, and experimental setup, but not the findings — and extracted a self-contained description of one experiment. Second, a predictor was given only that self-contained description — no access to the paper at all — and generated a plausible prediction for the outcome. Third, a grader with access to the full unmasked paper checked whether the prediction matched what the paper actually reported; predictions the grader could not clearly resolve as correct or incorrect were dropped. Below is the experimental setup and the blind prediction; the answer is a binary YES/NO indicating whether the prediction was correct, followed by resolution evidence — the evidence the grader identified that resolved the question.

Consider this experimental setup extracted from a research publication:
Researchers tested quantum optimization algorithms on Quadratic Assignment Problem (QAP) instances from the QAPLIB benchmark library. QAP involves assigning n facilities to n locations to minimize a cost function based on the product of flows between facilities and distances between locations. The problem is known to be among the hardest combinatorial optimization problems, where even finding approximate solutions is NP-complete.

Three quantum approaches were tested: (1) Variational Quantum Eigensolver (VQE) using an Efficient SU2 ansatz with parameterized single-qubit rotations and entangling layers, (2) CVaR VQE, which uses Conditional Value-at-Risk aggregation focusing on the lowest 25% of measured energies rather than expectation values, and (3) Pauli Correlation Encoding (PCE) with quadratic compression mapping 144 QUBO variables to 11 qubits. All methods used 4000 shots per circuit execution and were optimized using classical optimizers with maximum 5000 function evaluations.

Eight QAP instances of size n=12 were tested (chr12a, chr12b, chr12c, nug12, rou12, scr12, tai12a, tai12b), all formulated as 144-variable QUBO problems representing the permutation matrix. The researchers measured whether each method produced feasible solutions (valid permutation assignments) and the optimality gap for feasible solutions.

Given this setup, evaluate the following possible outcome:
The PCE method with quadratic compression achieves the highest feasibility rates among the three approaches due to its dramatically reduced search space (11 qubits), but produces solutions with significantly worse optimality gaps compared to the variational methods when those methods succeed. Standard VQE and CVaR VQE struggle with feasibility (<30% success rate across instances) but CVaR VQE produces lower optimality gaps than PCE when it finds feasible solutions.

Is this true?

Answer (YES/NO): NO